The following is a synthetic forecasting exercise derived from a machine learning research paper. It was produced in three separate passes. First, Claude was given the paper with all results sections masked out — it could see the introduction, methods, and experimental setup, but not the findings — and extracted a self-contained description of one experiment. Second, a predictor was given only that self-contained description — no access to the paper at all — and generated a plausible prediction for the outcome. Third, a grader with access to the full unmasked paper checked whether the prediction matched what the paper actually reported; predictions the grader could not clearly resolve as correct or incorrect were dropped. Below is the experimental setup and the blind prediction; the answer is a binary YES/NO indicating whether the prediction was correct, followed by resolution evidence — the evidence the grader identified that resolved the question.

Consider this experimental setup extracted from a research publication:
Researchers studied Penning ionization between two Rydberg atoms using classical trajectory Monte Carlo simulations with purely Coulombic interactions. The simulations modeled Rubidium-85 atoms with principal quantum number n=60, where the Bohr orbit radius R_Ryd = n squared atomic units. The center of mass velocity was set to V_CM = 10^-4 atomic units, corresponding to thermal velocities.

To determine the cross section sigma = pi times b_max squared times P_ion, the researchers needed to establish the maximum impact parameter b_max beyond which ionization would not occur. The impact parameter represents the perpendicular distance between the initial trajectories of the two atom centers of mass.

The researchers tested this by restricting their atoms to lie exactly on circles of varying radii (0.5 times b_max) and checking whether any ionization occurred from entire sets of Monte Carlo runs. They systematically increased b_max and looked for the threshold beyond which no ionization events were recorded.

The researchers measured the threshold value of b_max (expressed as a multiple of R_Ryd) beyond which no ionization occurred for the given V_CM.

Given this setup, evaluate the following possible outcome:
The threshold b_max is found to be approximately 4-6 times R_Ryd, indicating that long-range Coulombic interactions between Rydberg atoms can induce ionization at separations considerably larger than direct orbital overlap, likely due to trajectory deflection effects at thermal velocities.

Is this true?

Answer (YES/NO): YES